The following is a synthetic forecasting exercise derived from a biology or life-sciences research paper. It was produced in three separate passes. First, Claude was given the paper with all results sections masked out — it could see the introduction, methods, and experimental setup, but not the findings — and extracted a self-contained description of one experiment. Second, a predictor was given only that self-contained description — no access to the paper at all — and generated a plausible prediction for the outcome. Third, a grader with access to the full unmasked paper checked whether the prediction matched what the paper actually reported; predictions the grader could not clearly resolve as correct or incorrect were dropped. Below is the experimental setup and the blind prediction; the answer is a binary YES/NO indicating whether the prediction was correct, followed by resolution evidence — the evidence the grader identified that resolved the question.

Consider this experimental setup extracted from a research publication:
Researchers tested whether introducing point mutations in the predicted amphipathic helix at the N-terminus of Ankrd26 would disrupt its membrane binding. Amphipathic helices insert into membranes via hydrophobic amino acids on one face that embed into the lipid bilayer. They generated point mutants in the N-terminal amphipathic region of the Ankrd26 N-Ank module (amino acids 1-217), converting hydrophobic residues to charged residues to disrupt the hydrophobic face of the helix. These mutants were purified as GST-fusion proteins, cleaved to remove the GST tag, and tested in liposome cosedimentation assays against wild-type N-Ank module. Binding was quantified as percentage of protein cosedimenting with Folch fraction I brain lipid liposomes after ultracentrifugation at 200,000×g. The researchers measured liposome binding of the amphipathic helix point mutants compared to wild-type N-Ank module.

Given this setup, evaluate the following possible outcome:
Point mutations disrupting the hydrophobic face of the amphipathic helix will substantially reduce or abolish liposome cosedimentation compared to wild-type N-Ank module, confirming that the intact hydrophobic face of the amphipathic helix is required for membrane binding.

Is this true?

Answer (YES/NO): YES